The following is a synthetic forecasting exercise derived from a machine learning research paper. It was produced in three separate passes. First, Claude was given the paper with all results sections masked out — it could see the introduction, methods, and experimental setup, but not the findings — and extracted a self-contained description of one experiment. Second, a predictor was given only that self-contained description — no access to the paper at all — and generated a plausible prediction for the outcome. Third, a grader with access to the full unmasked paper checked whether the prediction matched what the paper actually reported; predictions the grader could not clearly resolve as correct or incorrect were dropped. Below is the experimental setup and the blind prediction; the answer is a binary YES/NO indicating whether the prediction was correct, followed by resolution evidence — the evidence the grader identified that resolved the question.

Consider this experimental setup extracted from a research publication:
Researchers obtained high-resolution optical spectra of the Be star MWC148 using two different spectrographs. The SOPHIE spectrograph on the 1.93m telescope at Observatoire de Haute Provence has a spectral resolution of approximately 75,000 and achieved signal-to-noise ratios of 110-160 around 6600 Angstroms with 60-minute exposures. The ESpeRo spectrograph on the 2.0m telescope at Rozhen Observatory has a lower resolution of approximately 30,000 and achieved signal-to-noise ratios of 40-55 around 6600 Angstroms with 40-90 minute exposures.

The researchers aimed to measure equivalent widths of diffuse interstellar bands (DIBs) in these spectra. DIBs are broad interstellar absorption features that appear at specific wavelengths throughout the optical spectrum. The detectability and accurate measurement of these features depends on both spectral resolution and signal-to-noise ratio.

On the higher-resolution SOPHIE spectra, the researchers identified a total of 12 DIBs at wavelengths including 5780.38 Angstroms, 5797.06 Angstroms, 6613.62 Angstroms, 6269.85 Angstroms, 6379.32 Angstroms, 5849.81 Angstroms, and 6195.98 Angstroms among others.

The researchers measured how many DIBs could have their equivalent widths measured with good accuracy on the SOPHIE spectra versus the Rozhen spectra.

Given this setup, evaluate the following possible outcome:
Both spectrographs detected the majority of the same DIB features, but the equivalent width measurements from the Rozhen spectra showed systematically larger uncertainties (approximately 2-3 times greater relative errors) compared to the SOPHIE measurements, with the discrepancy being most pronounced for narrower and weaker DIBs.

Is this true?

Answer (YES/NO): NO